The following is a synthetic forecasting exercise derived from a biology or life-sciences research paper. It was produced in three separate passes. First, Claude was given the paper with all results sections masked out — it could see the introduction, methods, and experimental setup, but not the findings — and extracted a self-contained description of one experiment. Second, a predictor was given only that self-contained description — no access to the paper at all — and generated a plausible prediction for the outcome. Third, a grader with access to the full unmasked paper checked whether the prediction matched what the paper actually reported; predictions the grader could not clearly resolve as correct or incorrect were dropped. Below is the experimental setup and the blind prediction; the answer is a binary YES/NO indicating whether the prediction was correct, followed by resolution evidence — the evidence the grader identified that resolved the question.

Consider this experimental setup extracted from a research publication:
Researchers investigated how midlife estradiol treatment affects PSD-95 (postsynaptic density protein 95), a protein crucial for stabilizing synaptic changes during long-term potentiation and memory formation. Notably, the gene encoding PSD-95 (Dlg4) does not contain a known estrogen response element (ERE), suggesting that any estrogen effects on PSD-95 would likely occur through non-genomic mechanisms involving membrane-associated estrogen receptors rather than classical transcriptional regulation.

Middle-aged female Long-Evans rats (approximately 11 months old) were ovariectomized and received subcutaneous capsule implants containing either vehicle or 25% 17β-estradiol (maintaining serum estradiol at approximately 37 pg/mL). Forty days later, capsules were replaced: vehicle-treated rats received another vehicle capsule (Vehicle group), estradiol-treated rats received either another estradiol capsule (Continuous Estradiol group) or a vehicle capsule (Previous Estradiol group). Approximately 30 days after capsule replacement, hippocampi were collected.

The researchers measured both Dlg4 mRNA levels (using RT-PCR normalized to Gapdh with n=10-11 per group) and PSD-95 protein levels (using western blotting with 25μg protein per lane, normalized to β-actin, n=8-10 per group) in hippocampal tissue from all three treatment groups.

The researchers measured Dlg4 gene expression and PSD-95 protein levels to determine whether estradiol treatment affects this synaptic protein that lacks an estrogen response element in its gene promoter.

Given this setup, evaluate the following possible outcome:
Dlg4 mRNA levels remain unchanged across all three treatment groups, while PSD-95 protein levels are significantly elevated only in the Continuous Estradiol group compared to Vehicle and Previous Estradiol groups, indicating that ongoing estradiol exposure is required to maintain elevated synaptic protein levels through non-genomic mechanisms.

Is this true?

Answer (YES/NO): NO